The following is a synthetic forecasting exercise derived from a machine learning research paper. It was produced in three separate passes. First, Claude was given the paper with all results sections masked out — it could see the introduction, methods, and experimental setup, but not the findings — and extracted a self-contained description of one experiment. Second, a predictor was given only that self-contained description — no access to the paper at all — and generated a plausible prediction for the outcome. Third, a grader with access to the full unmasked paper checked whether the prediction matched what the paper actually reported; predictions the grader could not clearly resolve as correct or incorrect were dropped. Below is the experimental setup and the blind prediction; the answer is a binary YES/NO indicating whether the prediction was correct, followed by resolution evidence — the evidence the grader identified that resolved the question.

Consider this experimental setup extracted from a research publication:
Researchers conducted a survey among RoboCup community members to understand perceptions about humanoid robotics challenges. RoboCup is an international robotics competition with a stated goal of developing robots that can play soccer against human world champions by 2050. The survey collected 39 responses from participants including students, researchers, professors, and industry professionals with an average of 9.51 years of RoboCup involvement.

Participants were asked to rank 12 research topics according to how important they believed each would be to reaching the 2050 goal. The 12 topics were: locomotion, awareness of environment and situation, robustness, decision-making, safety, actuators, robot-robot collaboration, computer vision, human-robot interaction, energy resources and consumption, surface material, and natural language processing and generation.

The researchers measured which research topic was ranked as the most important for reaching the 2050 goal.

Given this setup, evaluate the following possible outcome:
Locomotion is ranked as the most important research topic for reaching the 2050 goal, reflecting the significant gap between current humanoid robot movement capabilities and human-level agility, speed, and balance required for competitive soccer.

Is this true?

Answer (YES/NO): YES